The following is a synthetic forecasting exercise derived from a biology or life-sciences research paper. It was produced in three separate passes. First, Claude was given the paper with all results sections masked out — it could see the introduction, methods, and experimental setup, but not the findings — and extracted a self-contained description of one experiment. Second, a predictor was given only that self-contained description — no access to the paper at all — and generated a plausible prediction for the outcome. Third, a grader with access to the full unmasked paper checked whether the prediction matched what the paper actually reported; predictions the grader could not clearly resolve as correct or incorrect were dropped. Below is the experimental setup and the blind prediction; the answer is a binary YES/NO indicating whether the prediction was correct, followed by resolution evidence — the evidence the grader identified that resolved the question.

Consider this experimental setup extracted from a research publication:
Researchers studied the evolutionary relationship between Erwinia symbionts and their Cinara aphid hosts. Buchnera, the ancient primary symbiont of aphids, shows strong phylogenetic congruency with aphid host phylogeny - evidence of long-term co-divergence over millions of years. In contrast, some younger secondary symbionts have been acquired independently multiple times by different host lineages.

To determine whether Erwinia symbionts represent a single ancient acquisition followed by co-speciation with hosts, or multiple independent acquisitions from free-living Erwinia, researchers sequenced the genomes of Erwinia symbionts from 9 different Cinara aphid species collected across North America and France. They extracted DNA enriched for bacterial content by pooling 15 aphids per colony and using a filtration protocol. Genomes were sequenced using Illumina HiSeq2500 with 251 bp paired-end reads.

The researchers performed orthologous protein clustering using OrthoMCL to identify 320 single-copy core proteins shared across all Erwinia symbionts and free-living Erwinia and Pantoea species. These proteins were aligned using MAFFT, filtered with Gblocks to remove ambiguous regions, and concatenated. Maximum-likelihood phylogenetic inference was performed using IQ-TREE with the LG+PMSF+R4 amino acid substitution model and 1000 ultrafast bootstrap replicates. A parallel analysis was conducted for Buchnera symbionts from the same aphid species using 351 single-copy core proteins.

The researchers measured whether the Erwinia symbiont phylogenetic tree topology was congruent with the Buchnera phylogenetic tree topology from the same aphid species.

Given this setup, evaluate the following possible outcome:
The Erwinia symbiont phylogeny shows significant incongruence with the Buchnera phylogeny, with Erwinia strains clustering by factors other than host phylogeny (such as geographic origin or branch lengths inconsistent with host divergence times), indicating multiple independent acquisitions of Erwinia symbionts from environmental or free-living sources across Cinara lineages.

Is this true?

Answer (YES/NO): NO